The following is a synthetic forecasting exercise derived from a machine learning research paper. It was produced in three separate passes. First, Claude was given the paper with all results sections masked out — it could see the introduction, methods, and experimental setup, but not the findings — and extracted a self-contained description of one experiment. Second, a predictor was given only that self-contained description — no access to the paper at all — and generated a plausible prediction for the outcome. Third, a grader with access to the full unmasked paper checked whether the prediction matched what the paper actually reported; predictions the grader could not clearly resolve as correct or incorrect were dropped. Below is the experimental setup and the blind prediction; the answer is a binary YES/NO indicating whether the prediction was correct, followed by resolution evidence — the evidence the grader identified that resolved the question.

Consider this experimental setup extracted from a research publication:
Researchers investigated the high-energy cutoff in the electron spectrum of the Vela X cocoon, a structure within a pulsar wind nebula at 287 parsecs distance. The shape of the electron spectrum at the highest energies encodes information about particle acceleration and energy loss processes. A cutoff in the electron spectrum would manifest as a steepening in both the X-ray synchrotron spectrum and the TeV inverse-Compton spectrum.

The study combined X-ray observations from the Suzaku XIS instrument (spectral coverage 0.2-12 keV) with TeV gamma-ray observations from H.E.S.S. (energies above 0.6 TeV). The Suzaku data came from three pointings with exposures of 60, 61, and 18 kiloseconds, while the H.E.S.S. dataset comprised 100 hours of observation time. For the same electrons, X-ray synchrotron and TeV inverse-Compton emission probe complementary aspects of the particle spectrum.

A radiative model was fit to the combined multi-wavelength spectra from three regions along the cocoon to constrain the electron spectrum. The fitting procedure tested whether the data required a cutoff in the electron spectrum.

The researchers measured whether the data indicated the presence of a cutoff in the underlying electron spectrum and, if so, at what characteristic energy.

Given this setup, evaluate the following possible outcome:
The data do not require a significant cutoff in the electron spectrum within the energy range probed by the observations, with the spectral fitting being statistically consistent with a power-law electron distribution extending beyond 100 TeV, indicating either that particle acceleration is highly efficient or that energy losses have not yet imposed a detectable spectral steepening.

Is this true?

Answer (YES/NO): NO